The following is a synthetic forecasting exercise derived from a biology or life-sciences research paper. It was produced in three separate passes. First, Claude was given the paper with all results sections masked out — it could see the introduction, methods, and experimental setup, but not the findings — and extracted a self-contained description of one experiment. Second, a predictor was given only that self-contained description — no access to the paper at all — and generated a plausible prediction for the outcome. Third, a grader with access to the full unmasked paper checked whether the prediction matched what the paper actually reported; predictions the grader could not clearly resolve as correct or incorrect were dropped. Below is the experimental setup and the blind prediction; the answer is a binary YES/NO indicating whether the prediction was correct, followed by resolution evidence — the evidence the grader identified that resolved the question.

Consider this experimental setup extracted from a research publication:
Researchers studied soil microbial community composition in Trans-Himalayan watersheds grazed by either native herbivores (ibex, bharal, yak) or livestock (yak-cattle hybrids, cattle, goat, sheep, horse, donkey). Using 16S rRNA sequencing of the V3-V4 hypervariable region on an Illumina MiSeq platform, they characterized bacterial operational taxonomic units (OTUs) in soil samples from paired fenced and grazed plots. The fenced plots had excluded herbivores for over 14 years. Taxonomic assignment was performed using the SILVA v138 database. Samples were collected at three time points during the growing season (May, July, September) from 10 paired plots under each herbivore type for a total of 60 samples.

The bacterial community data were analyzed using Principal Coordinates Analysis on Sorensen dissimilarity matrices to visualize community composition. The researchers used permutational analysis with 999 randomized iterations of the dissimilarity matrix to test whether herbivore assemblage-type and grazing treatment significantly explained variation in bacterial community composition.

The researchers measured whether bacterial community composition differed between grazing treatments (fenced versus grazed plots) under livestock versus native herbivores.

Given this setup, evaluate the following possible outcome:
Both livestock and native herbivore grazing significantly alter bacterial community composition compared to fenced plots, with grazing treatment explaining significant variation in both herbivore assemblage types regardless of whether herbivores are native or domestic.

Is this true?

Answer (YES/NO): NO